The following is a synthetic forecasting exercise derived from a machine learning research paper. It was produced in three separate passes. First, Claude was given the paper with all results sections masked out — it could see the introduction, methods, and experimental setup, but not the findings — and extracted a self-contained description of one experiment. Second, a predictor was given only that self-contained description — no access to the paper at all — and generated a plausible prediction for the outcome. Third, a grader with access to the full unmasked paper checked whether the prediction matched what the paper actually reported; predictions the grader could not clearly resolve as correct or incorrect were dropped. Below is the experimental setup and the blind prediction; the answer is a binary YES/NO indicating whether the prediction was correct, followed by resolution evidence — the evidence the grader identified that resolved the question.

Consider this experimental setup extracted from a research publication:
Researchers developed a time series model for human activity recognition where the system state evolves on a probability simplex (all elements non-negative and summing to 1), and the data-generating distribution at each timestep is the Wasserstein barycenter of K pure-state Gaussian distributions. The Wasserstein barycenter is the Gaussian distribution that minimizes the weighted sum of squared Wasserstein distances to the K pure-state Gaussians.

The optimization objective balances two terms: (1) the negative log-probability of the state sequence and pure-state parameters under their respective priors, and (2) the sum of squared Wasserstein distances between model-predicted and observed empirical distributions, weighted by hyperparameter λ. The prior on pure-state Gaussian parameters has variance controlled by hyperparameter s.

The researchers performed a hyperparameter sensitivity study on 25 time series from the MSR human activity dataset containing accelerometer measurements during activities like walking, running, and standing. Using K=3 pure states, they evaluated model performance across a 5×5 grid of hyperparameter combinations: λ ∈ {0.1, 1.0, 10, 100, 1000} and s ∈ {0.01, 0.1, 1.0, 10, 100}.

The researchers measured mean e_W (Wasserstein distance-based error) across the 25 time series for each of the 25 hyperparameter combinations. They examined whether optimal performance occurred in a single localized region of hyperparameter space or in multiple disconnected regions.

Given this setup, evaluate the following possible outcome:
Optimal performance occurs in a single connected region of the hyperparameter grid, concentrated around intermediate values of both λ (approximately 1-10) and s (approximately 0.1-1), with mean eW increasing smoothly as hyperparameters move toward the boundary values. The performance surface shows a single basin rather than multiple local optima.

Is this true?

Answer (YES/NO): NO